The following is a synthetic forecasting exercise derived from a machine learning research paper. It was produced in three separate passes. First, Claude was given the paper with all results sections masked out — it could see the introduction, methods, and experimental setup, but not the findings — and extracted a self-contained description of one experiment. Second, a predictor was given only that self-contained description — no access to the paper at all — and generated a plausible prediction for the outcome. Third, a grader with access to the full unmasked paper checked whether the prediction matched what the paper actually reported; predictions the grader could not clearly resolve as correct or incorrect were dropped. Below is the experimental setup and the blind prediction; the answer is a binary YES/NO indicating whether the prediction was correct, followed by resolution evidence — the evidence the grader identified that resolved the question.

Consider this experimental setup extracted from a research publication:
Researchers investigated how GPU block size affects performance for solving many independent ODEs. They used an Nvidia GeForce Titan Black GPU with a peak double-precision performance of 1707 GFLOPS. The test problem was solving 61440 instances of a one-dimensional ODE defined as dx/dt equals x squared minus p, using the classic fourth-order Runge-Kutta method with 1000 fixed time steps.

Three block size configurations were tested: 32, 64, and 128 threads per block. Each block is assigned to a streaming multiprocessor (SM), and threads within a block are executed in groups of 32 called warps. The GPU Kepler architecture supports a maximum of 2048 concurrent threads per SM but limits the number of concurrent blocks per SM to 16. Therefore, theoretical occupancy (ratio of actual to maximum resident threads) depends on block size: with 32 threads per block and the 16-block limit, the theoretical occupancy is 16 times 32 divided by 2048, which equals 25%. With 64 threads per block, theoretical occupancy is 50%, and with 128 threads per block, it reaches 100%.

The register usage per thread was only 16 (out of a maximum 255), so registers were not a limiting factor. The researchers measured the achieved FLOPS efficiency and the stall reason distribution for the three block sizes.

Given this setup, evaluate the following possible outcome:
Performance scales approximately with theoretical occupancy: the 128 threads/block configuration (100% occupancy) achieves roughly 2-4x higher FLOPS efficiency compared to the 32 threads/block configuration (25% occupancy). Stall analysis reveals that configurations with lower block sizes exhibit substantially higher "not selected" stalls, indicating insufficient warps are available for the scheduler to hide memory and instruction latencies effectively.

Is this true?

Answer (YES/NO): NO